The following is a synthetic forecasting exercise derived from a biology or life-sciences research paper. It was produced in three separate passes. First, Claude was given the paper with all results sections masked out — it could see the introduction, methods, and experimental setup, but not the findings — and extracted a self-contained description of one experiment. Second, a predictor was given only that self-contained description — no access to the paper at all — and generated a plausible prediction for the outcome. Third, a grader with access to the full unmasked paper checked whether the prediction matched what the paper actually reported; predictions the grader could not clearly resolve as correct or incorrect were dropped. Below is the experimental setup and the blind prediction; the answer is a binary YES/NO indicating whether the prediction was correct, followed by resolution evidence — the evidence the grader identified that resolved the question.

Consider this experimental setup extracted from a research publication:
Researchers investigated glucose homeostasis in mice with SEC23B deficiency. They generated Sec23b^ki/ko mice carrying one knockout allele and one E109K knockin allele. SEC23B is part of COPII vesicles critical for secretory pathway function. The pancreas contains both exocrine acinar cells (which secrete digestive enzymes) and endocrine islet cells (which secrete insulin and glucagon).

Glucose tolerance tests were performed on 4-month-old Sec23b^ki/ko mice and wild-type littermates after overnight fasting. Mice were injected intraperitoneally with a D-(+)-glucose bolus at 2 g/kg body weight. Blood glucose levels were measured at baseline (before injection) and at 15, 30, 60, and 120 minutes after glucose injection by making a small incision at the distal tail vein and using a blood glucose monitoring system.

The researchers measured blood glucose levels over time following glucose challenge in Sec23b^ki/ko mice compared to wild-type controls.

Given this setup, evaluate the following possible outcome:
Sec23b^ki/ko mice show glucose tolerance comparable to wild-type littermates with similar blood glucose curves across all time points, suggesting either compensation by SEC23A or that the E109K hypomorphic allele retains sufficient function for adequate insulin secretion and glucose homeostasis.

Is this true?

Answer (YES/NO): YES